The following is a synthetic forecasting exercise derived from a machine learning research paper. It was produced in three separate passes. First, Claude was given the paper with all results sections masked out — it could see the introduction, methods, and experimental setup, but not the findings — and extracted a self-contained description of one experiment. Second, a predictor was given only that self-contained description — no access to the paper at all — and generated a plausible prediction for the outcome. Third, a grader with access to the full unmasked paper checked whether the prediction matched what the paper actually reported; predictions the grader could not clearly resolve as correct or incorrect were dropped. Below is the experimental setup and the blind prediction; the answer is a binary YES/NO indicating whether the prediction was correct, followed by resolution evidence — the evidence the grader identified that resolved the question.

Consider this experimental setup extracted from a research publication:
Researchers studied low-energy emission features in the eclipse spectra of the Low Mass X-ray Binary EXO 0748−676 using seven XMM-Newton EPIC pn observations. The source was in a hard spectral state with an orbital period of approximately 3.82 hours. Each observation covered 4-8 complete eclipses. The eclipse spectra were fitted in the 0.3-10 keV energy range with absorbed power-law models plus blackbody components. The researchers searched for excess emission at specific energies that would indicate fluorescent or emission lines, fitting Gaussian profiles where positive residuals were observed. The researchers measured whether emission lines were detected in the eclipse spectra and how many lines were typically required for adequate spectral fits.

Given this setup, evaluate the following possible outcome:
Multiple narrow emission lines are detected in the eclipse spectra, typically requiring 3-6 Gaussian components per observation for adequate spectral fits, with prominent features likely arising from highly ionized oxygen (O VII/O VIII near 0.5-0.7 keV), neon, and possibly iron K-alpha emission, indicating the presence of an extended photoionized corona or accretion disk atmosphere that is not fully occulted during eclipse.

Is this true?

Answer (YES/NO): NO